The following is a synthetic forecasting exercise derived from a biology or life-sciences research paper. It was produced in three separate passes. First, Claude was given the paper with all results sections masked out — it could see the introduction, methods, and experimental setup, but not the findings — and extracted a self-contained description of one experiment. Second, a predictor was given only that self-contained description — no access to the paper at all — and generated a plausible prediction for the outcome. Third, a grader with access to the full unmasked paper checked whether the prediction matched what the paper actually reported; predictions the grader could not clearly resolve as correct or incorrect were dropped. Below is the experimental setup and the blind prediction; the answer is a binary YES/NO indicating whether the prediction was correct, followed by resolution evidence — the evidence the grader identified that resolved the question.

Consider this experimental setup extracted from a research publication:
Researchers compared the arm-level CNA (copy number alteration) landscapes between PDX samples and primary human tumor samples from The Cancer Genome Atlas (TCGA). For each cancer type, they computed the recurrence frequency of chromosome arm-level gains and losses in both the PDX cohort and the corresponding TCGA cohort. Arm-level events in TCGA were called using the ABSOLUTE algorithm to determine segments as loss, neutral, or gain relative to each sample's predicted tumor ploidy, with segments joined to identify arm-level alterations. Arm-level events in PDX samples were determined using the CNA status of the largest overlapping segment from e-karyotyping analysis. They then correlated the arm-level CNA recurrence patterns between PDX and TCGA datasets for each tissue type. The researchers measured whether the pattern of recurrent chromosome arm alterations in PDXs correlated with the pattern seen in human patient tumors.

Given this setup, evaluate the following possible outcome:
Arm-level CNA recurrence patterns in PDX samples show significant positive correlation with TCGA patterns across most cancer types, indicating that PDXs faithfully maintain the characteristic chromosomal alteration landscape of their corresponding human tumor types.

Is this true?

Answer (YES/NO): YES